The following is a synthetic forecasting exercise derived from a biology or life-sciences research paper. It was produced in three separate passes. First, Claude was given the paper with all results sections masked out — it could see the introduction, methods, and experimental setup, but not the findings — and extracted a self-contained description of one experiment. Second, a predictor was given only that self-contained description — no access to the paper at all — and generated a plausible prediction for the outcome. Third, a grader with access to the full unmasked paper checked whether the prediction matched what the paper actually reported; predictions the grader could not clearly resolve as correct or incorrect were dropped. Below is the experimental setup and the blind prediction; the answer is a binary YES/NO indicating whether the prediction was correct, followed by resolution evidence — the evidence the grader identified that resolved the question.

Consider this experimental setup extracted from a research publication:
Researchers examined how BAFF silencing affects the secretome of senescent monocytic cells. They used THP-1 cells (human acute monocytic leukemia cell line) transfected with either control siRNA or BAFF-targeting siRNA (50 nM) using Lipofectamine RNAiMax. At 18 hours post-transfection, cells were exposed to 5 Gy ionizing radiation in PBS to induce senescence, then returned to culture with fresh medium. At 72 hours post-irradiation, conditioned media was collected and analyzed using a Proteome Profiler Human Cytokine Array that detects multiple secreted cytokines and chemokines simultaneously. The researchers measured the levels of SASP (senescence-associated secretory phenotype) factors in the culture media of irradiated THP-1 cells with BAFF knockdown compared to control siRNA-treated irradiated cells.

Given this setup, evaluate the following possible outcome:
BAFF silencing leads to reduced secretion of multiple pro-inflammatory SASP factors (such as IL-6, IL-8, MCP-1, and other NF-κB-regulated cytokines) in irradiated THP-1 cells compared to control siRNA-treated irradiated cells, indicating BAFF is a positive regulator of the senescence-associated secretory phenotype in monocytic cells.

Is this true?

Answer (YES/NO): YES